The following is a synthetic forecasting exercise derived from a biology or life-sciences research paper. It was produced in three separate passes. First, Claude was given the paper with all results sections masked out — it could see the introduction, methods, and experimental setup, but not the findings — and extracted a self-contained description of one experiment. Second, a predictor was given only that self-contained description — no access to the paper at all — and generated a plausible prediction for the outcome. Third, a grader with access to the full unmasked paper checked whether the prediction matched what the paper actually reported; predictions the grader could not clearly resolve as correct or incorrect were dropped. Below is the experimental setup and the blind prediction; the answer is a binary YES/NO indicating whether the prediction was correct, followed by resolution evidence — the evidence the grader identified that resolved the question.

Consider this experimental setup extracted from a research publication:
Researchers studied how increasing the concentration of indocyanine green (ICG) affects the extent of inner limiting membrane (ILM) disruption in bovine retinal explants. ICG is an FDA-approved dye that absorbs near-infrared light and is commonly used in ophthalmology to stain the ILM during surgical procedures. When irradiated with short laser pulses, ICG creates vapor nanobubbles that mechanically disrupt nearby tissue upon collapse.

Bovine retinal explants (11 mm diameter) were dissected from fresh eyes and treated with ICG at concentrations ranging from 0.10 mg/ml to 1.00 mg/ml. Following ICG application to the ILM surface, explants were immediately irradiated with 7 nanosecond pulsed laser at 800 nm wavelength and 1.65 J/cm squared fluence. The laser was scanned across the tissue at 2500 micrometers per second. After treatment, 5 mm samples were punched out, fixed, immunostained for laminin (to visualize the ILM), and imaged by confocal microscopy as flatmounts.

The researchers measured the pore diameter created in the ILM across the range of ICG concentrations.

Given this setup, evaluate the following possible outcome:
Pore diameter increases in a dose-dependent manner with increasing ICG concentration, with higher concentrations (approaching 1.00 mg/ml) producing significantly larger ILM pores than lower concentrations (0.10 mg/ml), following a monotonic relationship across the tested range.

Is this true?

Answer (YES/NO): YES